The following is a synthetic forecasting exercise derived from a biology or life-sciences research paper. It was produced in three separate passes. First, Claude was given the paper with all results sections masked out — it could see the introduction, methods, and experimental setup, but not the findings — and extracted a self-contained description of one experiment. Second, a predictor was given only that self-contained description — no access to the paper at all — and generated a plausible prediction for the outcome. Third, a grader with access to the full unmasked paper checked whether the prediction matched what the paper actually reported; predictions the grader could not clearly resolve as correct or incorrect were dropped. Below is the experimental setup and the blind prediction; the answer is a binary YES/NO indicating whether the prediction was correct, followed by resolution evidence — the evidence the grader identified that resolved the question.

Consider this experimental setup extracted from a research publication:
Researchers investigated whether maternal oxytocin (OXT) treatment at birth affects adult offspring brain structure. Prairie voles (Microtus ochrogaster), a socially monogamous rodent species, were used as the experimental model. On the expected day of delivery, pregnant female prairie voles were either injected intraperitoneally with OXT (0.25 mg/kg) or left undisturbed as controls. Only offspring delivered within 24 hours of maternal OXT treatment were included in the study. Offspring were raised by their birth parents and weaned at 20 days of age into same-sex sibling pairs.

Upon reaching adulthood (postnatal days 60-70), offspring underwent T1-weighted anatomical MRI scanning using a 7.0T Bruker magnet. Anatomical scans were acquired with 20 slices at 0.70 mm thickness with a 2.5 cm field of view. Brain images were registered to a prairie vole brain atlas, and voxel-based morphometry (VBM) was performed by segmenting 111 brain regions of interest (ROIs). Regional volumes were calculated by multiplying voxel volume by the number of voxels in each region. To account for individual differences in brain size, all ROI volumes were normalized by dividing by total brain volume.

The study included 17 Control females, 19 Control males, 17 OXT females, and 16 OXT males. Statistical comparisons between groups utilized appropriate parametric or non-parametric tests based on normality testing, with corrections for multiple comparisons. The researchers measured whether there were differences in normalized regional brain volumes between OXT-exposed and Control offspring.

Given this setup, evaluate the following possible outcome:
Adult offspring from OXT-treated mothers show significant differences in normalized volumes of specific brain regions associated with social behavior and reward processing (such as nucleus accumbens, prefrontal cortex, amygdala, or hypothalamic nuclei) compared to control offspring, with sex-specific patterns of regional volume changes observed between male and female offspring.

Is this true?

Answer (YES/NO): YES